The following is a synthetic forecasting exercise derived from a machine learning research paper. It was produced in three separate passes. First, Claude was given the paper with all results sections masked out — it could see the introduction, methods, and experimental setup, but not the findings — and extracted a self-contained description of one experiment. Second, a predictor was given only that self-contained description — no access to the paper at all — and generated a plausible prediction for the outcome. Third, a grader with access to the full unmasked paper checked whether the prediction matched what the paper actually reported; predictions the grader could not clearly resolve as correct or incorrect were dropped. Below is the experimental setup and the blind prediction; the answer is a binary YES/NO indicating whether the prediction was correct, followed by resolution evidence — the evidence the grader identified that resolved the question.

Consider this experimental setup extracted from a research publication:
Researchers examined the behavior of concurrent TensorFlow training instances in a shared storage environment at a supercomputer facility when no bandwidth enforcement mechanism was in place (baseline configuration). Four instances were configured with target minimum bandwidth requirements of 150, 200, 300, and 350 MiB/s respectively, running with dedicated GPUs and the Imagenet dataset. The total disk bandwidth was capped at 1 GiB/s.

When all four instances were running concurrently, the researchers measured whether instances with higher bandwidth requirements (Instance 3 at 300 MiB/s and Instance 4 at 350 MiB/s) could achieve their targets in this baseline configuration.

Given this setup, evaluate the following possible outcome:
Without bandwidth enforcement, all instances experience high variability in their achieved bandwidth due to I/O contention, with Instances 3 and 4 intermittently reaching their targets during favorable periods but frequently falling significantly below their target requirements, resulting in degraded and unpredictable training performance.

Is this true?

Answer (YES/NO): NO